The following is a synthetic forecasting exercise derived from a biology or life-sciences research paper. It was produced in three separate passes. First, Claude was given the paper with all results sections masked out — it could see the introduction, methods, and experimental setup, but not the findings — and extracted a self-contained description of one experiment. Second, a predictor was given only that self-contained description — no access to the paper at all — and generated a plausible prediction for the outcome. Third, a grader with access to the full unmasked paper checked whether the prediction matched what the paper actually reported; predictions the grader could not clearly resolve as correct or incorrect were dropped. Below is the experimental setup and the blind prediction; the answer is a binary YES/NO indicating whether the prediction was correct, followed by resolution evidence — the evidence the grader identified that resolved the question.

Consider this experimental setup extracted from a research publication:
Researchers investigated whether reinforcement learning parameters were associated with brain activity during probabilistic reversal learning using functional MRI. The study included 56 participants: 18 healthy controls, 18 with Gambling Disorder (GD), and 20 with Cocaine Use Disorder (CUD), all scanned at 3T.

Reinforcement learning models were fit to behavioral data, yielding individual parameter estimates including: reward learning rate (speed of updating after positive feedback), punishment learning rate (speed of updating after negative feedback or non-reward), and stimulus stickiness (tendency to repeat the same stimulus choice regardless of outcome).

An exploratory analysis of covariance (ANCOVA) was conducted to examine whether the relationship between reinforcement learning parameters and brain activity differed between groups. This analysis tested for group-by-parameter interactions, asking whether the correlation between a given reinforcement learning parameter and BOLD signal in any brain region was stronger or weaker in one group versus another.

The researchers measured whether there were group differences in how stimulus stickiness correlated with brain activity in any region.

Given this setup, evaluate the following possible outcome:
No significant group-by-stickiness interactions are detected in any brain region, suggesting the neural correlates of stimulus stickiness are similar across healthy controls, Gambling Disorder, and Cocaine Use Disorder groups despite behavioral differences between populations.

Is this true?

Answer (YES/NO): NO